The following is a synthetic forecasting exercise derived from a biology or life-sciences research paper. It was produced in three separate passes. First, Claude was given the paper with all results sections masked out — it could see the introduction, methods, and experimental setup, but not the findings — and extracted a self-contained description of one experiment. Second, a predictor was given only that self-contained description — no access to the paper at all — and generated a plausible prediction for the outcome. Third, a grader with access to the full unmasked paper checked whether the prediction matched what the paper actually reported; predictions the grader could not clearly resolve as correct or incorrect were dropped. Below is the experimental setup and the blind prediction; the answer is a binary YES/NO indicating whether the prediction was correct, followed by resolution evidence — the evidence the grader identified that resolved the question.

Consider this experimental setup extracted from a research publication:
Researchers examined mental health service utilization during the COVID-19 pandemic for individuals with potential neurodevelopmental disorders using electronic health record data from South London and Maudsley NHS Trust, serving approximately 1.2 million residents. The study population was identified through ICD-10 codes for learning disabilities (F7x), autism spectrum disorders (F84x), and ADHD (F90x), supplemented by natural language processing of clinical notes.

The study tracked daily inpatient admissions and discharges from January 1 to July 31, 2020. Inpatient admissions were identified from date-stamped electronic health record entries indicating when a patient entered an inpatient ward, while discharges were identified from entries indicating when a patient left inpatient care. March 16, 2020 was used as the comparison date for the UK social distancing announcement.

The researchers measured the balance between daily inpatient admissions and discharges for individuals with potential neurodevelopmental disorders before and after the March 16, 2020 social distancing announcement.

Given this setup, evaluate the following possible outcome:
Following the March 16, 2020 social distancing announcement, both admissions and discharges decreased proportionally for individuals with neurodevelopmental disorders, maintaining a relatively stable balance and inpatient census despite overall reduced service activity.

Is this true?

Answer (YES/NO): NO